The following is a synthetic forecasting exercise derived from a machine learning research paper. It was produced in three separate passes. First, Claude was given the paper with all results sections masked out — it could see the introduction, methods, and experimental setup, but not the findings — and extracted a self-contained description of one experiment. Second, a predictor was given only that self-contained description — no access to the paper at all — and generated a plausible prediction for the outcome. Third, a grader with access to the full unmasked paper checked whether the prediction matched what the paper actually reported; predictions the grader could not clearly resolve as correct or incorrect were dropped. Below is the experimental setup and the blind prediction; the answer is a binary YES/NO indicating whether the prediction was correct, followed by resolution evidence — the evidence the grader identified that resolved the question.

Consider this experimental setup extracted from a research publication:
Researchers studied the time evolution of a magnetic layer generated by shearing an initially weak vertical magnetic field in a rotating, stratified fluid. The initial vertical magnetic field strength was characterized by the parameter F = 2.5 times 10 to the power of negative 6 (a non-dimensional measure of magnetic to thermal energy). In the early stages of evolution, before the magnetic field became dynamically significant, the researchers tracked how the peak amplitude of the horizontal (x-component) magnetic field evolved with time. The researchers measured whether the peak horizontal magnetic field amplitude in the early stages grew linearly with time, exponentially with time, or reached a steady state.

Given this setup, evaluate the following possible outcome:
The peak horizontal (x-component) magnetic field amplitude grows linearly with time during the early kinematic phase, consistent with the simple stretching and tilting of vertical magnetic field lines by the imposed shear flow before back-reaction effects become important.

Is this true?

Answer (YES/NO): YES